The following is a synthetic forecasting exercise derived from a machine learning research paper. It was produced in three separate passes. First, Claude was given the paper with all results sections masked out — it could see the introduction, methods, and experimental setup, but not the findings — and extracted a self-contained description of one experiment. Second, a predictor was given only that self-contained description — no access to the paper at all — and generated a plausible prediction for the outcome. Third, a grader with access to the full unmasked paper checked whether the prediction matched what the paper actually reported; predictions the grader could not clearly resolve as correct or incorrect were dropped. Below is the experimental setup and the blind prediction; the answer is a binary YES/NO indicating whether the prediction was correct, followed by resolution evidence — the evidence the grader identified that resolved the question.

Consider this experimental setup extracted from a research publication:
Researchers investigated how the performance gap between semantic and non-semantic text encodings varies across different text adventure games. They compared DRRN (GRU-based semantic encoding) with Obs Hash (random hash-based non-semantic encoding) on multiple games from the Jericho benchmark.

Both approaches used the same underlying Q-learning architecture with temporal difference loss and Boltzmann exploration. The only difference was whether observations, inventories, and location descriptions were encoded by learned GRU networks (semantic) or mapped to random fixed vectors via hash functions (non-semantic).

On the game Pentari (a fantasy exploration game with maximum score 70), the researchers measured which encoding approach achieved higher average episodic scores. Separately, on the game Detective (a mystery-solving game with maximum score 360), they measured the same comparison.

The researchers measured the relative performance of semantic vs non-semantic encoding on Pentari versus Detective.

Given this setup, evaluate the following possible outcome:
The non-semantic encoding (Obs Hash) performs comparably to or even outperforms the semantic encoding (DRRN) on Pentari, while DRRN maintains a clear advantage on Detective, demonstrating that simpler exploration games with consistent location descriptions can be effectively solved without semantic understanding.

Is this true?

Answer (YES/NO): NO